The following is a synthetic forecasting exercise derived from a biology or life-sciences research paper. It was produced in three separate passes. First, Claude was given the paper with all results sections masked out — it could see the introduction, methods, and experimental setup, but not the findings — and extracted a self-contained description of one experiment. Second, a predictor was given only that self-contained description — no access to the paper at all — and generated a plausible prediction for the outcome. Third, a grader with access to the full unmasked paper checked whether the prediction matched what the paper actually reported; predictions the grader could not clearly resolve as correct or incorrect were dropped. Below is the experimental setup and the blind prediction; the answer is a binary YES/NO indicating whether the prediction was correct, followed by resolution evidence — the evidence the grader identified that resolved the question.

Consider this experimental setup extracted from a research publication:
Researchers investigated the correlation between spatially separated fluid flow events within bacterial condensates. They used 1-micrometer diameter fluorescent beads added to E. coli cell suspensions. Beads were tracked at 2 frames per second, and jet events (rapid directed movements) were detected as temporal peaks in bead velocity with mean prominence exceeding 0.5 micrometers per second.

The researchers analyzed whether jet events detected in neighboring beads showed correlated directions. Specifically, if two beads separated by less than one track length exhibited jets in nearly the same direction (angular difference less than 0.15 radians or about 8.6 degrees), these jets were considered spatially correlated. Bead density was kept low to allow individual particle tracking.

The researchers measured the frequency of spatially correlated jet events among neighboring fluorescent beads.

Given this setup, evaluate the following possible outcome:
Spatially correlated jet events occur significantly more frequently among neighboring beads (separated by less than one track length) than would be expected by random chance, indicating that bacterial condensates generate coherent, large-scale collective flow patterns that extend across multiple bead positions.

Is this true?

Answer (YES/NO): NO